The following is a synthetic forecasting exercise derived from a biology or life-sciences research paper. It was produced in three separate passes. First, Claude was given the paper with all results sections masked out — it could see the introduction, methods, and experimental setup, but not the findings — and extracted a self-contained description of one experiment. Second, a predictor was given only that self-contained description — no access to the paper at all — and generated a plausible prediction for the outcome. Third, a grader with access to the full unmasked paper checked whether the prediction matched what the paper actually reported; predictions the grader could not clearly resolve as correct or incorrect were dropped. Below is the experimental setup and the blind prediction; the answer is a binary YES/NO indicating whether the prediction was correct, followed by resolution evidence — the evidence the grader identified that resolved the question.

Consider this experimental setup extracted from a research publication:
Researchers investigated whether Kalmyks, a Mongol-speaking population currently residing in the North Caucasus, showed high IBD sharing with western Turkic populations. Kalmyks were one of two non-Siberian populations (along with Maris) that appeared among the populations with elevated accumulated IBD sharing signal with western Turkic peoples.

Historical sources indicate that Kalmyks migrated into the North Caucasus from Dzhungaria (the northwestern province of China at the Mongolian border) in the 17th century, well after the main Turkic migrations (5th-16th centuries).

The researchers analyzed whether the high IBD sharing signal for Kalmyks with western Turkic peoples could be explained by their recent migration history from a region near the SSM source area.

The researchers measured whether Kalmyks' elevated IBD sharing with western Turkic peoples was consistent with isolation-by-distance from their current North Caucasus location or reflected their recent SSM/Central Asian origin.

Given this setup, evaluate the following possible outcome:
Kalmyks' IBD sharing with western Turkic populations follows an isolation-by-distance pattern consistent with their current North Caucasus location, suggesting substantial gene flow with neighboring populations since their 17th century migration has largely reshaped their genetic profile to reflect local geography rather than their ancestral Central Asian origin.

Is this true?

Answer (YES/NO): NO